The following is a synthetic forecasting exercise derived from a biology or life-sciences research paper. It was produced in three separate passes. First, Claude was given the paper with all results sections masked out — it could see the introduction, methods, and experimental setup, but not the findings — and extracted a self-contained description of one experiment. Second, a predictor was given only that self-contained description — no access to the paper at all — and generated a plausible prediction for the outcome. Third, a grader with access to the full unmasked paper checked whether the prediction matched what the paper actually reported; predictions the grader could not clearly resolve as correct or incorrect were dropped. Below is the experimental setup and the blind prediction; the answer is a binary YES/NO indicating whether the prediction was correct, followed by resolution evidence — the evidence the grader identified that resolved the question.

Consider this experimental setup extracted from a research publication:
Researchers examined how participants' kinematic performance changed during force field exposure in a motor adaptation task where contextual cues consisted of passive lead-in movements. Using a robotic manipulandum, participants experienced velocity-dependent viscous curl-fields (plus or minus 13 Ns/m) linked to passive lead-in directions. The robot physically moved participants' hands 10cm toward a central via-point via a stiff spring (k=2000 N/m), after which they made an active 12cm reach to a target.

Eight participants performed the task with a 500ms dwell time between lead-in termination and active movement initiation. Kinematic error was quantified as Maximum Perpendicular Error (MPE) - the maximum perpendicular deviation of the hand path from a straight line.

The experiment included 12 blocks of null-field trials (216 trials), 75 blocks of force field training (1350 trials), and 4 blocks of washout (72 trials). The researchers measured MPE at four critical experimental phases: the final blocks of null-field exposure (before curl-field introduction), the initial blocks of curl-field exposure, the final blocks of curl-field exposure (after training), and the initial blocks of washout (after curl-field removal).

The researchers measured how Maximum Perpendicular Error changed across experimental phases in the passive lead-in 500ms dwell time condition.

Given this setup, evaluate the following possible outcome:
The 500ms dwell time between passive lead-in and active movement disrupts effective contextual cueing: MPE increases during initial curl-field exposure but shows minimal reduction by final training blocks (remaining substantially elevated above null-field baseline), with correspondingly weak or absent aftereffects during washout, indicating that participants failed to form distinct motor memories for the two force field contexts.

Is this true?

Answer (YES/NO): NO